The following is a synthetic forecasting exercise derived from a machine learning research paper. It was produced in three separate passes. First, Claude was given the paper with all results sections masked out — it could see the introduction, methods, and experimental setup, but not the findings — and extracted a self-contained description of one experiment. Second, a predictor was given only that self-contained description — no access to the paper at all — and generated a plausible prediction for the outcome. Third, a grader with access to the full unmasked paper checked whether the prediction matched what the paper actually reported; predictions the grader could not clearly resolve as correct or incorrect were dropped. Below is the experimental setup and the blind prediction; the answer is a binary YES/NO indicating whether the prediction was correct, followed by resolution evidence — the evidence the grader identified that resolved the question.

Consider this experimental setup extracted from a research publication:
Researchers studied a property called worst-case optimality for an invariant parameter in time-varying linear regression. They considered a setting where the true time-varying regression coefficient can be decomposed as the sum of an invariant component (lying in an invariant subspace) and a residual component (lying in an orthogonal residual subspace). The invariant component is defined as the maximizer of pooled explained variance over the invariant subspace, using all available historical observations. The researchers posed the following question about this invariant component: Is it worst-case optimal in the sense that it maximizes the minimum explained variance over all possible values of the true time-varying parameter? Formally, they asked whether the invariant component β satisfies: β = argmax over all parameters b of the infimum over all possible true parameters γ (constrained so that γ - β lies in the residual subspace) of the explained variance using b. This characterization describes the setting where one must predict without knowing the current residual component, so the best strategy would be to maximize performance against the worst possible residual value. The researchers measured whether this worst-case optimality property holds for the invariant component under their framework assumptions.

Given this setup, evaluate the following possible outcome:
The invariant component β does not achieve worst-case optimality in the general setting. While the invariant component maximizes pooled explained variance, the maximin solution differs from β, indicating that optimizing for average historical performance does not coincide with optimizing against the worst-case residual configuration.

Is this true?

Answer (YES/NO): NO